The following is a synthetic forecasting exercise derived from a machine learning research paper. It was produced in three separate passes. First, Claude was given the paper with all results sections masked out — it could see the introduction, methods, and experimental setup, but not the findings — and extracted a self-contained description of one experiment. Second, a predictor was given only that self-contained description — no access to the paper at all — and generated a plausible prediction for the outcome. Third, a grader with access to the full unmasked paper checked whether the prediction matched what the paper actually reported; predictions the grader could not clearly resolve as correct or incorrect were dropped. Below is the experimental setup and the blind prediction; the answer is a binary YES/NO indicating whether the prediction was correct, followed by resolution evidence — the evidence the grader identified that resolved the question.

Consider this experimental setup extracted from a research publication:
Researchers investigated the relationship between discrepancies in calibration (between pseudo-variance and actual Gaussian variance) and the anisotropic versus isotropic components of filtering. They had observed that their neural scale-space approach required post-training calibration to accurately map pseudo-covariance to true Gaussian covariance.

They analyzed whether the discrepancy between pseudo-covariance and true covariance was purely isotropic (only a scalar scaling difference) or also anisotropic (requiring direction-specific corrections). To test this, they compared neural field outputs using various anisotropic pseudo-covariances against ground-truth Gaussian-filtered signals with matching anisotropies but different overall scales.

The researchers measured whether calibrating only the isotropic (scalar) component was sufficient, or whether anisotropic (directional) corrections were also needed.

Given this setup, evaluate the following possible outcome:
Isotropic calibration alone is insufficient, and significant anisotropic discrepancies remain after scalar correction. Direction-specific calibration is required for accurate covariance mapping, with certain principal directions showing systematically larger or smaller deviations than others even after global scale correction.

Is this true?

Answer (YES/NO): NO